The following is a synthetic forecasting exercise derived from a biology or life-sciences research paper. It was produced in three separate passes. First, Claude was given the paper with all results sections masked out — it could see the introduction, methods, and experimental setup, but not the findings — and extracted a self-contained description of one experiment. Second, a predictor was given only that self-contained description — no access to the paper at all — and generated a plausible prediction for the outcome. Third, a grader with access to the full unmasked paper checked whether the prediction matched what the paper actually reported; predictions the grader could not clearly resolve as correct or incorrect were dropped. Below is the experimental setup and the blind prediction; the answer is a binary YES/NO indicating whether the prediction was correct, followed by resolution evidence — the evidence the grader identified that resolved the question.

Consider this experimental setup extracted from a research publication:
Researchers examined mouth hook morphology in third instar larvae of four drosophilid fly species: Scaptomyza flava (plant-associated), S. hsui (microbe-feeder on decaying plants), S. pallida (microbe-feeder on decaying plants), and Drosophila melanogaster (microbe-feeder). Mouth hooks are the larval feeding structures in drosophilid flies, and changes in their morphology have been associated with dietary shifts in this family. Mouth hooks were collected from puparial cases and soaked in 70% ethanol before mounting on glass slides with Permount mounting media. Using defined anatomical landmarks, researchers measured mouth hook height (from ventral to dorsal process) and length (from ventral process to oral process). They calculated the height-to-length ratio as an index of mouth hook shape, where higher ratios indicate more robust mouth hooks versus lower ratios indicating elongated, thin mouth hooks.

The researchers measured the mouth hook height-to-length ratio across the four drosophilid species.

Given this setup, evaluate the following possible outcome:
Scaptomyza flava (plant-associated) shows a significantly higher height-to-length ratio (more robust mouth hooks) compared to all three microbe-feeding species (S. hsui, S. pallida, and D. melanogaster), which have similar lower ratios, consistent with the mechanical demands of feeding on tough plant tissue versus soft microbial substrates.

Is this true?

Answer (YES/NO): NO